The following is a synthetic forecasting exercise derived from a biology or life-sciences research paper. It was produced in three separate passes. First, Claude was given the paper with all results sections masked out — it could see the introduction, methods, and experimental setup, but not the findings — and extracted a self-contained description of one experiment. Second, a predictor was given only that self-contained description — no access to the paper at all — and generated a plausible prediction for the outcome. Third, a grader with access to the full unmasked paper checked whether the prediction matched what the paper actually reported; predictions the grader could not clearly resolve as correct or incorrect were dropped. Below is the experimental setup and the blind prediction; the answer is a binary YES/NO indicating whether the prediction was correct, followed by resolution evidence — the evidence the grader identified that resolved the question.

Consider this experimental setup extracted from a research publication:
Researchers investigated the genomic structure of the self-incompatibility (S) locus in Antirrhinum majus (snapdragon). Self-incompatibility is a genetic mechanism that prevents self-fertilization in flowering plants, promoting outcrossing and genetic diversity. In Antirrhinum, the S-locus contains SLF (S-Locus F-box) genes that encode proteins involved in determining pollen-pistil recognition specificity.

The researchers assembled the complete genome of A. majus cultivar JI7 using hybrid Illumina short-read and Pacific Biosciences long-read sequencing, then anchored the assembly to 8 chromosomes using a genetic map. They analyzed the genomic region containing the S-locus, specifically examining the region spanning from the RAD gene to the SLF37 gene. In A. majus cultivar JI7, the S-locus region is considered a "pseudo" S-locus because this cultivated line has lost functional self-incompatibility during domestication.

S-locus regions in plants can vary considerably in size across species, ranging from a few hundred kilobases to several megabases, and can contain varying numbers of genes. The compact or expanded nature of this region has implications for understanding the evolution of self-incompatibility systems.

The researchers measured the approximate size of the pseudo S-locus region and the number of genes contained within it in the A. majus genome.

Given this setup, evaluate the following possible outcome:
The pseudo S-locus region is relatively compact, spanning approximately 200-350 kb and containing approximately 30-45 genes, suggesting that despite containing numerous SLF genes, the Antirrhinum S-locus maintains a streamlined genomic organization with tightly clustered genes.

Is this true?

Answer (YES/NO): NO